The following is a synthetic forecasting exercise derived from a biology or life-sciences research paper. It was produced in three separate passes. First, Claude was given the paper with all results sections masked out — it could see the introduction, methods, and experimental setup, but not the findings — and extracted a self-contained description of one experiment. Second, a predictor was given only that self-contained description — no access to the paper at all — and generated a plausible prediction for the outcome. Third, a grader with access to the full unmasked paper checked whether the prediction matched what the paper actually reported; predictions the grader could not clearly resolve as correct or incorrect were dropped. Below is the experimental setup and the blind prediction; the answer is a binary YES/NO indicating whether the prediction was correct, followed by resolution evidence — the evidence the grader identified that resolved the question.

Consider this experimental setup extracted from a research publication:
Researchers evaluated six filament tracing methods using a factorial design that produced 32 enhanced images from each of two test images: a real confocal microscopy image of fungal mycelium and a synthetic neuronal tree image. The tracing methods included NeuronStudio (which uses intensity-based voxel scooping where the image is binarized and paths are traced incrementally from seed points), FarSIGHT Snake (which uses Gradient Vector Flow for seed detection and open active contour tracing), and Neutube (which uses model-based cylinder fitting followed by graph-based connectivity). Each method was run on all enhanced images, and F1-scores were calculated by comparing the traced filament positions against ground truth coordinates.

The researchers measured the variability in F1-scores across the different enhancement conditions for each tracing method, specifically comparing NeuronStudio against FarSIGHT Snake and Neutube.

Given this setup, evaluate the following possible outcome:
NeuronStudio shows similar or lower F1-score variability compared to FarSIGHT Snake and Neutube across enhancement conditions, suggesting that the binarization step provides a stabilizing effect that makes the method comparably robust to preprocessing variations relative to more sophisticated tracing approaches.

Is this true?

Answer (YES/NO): NO